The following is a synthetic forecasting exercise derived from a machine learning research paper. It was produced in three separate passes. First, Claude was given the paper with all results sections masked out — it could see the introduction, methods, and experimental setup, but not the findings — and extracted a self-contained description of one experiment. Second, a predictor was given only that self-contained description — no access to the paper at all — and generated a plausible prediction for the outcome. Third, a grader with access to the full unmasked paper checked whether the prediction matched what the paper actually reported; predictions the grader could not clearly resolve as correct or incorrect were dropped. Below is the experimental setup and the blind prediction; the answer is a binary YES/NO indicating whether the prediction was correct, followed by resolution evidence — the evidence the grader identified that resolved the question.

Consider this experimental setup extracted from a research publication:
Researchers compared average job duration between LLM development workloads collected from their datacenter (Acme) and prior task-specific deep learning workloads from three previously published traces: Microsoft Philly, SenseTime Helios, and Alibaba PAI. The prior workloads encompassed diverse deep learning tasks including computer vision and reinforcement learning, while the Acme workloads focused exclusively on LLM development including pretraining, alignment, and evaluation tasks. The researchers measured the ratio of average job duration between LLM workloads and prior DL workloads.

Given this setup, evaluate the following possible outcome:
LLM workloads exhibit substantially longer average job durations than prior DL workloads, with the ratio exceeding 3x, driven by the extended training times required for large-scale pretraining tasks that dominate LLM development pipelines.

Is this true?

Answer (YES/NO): NO